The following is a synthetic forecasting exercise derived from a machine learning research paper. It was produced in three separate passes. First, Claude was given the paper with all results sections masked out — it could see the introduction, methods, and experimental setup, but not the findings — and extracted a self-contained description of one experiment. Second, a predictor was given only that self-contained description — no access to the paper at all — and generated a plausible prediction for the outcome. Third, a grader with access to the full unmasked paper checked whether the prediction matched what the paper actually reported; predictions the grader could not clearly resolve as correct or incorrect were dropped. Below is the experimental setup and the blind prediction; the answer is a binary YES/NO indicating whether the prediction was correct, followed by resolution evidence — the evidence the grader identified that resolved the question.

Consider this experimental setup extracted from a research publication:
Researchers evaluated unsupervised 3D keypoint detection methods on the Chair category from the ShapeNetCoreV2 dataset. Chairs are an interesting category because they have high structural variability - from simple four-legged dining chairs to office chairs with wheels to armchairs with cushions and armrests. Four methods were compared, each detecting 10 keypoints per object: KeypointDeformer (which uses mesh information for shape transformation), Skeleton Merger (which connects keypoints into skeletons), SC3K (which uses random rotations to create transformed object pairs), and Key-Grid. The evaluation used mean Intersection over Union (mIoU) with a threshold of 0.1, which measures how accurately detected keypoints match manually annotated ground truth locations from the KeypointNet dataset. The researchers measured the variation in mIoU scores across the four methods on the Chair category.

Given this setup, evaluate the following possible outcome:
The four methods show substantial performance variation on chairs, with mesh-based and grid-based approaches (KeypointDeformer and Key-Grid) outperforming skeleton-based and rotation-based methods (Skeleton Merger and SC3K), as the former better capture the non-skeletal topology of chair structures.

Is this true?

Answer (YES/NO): NO